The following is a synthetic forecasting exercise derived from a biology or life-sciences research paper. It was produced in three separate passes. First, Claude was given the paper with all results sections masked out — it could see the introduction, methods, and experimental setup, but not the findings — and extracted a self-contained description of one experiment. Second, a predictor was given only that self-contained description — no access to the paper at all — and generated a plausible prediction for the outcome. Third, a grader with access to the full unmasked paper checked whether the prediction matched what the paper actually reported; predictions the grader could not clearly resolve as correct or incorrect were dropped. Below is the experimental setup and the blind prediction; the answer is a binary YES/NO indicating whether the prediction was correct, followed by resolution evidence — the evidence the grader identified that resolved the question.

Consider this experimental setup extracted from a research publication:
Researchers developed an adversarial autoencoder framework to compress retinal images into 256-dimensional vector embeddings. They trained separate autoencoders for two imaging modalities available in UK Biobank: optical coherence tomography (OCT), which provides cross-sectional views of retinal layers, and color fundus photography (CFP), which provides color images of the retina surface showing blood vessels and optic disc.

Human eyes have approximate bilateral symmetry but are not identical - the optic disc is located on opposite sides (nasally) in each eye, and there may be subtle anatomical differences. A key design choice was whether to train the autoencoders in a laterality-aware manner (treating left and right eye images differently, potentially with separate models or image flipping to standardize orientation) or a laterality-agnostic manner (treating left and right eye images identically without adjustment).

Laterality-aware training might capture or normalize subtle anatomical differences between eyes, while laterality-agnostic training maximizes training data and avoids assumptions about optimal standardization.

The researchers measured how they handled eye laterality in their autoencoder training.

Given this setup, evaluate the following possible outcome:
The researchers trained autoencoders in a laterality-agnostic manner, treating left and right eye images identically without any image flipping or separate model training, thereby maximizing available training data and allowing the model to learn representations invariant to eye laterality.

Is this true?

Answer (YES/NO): YES